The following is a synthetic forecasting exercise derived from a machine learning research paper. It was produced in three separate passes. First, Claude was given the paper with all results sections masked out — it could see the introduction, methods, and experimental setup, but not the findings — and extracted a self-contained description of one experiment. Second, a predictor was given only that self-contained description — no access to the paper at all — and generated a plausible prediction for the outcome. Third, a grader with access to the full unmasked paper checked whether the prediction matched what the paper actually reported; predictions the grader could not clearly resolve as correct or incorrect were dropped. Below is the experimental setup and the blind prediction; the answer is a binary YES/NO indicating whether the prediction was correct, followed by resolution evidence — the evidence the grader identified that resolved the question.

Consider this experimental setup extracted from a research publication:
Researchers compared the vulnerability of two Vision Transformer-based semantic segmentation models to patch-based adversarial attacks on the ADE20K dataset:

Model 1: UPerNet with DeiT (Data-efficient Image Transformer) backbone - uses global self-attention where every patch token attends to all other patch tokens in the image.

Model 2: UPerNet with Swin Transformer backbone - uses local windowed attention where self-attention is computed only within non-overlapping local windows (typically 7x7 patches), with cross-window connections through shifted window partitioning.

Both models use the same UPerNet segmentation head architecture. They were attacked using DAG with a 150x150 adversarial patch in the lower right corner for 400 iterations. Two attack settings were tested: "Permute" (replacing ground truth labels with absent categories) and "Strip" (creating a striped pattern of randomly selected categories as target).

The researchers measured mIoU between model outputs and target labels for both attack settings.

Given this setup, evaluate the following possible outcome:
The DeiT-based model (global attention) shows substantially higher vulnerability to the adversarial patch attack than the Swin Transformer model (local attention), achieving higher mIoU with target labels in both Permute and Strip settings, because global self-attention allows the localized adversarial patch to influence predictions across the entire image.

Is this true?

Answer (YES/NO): YES